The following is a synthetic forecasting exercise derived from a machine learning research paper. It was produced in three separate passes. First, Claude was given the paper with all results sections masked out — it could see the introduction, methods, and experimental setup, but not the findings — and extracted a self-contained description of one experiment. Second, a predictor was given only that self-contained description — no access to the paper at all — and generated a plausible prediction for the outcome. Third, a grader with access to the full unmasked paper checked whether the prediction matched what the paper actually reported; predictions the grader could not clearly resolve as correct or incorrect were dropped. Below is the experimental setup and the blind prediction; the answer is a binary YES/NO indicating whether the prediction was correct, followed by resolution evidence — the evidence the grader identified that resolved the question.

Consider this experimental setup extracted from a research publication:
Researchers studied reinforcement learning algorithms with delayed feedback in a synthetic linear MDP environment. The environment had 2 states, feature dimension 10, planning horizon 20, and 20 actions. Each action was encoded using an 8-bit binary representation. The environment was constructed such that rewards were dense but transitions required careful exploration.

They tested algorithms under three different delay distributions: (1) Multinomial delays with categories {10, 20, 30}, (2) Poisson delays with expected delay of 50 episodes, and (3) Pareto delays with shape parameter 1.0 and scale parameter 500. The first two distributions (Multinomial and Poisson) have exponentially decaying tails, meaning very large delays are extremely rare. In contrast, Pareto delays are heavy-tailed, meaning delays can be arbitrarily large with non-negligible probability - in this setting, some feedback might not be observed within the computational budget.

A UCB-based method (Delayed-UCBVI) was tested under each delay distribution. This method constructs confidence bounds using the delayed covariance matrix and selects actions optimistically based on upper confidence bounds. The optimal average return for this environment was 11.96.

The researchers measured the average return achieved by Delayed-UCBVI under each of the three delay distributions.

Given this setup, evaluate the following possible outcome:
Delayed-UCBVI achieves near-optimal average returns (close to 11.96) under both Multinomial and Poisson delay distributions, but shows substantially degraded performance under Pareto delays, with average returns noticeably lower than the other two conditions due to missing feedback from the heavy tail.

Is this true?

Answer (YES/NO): NO